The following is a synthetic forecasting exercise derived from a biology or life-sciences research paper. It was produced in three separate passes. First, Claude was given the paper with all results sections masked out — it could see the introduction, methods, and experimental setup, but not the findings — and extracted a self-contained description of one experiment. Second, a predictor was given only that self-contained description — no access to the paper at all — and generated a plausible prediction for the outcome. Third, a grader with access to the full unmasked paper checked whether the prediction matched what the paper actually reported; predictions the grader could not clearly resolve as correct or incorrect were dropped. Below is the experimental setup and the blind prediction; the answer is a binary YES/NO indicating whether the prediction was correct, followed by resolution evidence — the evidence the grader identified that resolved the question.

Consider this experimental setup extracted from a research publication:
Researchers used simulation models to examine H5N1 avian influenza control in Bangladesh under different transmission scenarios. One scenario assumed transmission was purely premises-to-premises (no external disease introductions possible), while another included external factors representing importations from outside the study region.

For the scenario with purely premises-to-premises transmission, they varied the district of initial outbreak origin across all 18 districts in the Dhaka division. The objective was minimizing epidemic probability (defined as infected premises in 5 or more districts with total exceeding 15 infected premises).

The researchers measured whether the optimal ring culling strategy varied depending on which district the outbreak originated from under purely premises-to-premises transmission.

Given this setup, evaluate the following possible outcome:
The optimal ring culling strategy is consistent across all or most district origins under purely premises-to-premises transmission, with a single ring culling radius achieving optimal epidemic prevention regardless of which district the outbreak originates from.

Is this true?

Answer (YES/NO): NO